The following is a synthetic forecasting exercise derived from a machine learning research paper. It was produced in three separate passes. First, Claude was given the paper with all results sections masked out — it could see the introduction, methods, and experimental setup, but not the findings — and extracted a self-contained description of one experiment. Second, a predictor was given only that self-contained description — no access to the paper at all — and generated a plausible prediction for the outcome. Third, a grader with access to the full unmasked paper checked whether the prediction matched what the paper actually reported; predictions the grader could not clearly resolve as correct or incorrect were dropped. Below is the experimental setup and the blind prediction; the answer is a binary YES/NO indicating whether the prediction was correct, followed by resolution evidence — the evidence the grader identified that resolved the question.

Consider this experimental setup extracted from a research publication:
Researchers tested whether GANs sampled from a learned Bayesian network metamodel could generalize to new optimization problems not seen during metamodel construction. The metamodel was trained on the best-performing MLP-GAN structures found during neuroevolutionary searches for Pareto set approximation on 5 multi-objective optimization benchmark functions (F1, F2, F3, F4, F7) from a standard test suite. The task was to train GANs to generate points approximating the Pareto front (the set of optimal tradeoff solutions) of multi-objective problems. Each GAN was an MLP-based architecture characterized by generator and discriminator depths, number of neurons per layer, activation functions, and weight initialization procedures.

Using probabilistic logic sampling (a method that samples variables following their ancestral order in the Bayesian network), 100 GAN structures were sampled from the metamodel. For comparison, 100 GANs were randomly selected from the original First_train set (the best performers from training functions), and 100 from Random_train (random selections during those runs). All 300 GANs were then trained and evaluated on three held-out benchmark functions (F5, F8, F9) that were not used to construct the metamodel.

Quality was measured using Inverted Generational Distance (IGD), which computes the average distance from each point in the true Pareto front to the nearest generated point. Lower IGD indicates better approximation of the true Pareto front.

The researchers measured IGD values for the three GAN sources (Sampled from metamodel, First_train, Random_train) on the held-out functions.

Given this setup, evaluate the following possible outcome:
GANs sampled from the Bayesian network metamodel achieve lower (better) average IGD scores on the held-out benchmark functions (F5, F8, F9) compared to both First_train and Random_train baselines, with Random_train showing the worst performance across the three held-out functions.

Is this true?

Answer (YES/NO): NO